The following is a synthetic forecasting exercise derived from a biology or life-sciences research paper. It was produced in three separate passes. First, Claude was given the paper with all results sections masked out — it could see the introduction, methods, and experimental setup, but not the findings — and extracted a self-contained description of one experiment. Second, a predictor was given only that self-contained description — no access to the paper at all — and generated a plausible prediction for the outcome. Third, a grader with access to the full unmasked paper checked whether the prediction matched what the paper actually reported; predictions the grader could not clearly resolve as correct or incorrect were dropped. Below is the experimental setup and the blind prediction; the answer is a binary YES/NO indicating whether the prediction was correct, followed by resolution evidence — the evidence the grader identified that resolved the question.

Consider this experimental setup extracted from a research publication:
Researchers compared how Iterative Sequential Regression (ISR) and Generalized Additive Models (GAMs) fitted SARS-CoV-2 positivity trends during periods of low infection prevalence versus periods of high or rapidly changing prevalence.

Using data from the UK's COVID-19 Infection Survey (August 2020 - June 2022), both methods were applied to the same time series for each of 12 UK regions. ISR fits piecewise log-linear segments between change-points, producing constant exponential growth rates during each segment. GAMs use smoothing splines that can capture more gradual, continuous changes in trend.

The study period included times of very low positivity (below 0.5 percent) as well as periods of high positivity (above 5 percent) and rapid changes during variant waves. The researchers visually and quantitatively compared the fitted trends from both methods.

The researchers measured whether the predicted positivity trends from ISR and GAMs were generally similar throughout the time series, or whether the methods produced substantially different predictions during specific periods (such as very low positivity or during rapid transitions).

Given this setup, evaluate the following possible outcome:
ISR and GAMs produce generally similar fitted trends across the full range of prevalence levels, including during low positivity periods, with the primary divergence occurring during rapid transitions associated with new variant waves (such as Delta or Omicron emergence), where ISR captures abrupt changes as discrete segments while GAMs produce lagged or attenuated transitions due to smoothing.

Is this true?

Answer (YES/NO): NO